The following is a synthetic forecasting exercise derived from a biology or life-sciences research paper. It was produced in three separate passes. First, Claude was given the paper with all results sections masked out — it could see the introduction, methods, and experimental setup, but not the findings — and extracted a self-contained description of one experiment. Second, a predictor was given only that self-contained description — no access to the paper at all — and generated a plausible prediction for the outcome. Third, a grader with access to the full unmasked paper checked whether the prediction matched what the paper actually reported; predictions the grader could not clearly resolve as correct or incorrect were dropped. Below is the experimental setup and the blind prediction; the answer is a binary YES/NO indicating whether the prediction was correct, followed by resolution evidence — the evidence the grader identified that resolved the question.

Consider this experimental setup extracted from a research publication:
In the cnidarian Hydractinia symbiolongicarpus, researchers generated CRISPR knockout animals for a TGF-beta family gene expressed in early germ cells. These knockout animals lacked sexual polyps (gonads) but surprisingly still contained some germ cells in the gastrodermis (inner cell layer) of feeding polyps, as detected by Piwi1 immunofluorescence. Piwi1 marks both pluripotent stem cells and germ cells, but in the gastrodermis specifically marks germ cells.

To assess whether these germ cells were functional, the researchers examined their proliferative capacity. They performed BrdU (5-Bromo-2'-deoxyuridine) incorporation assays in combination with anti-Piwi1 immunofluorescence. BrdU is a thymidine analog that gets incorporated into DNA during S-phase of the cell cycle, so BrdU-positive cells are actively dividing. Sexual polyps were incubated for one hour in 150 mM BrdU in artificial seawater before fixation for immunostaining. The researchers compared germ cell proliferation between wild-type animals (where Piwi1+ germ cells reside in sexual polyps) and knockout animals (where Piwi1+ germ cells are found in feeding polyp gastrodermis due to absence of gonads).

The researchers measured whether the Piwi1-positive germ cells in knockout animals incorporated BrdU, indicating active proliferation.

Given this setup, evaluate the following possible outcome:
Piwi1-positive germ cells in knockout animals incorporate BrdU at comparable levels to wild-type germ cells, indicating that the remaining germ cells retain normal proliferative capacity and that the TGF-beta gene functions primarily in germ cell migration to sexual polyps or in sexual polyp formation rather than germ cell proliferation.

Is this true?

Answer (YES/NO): NO